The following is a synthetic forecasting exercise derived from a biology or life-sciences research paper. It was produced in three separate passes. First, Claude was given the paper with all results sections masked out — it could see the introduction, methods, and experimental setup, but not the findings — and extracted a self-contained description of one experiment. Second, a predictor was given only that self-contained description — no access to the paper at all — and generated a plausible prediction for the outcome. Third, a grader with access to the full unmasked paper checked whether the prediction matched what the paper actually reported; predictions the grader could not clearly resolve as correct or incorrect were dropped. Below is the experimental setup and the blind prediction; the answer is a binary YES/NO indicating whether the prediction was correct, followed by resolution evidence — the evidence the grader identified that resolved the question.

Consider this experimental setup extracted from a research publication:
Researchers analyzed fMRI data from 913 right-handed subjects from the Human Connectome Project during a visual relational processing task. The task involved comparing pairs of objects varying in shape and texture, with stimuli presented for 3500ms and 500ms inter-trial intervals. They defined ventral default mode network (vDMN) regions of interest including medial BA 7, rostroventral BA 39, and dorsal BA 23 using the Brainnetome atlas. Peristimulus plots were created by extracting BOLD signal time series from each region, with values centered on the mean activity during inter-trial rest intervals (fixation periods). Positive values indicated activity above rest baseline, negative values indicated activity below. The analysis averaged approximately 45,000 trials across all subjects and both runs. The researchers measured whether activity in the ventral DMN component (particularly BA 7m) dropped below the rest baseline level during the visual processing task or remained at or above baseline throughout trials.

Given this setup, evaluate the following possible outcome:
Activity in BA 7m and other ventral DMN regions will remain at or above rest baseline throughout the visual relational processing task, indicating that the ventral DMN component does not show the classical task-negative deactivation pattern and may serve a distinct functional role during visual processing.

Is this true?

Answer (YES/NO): NO